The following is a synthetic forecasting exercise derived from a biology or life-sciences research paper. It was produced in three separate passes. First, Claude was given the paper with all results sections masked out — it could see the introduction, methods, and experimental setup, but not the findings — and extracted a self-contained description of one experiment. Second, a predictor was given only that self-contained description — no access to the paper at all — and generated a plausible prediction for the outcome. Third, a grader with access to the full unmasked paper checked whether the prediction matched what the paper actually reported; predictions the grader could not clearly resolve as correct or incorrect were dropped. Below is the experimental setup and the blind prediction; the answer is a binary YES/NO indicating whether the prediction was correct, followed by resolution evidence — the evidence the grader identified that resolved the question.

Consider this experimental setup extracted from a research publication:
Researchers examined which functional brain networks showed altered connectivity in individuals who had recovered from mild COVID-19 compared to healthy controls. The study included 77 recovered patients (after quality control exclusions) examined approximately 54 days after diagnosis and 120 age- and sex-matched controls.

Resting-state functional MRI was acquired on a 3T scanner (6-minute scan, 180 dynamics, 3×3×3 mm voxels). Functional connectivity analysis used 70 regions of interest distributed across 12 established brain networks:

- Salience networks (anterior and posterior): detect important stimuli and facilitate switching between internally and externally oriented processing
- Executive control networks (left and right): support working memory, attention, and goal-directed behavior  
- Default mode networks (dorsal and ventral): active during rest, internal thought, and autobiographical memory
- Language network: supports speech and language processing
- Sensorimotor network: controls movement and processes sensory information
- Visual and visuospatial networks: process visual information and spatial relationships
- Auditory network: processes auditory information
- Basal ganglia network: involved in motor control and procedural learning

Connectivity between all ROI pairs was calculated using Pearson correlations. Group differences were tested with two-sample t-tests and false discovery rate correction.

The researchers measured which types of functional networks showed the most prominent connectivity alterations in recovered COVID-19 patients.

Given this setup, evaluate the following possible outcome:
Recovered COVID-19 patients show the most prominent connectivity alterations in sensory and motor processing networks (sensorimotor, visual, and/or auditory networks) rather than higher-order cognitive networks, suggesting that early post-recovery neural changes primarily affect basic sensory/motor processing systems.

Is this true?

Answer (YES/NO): NO